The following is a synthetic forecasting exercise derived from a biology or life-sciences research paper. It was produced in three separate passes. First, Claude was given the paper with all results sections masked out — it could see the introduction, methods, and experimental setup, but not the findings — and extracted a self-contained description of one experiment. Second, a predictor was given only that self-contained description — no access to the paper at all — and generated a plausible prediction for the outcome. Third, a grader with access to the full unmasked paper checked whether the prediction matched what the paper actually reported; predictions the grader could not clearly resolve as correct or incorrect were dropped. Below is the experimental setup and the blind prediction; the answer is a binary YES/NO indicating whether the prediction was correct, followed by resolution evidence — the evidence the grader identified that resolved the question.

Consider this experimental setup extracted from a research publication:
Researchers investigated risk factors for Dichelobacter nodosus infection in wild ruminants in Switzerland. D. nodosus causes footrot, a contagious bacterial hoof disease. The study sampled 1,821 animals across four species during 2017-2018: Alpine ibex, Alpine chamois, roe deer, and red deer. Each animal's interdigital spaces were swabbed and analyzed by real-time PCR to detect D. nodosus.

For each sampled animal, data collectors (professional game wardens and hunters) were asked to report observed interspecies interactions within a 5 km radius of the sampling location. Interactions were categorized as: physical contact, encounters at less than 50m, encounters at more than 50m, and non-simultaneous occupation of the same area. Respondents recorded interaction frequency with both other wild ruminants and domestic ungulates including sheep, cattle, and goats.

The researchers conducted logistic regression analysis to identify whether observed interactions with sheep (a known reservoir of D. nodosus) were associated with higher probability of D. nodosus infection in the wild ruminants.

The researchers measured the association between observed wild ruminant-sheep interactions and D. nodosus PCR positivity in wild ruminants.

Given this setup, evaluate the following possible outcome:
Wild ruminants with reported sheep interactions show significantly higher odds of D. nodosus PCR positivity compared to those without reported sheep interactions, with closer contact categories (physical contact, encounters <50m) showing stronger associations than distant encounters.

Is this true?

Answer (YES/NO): NO